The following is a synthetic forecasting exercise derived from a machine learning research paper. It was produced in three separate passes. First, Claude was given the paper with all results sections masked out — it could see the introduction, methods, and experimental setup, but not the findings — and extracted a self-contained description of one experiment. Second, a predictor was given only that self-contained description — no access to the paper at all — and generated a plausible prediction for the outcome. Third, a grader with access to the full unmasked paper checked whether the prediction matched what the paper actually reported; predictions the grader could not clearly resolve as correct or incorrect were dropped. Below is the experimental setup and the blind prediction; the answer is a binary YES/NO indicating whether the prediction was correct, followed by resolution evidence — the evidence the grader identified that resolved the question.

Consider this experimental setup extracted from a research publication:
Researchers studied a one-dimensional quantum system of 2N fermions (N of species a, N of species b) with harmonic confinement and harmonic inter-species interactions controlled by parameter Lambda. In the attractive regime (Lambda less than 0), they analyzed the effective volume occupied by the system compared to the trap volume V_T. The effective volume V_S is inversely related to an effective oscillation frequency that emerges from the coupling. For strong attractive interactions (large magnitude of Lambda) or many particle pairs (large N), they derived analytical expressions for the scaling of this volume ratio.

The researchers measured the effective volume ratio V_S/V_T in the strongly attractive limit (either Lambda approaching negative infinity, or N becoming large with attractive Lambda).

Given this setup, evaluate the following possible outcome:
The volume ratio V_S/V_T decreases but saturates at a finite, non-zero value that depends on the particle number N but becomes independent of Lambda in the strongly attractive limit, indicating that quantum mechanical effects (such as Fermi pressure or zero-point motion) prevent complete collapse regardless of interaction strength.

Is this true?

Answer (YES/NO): NO